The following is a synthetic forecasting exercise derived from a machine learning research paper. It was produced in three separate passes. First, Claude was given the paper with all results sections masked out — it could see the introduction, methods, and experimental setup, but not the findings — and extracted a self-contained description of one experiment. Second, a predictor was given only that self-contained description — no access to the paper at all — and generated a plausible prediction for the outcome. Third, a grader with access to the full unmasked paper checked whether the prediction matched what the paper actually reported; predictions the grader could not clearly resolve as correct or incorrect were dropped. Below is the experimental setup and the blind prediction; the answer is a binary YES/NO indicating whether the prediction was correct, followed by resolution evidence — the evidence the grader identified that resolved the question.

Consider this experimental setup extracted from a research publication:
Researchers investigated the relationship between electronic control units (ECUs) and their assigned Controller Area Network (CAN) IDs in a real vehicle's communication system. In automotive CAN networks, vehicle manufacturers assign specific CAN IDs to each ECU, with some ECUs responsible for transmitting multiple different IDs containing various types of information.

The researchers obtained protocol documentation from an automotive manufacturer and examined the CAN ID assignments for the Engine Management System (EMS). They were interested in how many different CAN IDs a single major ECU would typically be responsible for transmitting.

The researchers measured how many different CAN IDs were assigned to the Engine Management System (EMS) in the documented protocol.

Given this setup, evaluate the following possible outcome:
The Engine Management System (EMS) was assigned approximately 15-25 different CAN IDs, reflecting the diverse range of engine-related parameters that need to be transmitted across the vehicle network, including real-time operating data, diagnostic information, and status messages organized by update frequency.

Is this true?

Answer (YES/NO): NO